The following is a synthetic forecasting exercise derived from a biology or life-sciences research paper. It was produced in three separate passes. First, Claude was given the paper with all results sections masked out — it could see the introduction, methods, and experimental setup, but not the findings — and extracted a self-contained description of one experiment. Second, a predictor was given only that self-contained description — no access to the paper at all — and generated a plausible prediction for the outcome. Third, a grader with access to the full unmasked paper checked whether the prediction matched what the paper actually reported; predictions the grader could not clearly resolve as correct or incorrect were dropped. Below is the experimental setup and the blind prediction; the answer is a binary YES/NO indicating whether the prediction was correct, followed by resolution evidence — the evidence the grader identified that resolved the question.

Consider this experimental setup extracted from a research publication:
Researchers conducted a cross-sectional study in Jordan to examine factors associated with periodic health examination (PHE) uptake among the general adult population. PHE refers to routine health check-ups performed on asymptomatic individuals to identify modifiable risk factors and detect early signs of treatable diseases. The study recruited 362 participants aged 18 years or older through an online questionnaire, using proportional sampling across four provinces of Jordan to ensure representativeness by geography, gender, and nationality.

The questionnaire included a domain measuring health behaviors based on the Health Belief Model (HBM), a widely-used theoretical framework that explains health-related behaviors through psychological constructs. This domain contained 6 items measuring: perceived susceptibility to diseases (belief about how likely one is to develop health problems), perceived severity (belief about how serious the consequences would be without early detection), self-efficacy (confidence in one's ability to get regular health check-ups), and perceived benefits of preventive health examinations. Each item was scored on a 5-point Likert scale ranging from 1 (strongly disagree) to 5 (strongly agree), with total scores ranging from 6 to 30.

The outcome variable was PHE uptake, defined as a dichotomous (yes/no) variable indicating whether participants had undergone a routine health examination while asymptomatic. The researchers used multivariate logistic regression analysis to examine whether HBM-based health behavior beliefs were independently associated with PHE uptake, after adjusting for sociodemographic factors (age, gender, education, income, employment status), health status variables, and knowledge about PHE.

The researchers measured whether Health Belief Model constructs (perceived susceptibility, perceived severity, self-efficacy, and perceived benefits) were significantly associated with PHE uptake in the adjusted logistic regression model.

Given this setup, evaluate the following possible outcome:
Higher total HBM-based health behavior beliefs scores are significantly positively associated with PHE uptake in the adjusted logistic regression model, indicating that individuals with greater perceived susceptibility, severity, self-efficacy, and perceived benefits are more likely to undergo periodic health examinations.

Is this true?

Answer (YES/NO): NO